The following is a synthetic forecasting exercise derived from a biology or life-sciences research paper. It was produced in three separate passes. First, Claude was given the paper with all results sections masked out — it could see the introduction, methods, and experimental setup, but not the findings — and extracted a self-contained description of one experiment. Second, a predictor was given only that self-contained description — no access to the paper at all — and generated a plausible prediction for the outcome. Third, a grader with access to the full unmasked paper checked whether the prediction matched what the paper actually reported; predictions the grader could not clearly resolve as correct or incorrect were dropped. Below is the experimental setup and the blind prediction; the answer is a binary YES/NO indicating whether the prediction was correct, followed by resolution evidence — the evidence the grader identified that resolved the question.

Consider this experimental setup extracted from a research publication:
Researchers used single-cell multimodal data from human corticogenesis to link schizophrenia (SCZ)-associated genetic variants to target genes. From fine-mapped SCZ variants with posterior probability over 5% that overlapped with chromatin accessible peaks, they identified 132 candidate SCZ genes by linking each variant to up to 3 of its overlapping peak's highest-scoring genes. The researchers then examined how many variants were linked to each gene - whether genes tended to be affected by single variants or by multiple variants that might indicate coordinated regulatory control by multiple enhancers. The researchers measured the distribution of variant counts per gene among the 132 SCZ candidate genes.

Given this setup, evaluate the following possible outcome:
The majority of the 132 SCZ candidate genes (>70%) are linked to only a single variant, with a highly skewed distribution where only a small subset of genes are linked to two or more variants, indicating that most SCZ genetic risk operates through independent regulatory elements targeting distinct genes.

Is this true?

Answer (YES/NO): NO